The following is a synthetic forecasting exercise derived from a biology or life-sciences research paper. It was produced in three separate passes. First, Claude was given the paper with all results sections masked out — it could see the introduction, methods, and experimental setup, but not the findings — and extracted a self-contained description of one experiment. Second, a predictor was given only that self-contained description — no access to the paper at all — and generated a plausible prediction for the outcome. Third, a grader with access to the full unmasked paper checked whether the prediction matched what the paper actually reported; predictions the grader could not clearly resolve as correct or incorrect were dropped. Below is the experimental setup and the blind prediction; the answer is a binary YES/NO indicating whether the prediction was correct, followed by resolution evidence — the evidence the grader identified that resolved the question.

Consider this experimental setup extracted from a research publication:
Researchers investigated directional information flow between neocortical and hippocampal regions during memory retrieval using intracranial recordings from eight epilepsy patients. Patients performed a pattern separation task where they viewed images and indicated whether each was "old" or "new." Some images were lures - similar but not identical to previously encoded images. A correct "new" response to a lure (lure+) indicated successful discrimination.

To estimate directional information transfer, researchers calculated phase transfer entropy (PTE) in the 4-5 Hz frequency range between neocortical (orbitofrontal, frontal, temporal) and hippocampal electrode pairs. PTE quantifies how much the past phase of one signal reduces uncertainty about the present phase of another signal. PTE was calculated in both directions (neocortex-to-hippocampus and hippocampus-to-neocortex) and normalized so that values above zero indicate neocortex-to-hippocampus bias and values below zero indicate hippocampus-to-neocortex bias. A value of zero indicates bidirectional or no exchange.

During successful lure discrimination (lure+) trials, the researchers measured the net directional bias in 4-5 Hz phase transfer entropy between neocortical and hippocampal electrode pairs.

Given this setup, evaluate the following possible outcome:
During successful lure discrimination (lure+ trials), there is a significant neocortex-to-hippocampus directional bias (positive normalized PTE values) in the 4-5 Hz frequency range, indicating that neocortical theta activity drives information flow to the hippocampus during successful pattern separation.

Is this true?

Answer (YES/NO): YES